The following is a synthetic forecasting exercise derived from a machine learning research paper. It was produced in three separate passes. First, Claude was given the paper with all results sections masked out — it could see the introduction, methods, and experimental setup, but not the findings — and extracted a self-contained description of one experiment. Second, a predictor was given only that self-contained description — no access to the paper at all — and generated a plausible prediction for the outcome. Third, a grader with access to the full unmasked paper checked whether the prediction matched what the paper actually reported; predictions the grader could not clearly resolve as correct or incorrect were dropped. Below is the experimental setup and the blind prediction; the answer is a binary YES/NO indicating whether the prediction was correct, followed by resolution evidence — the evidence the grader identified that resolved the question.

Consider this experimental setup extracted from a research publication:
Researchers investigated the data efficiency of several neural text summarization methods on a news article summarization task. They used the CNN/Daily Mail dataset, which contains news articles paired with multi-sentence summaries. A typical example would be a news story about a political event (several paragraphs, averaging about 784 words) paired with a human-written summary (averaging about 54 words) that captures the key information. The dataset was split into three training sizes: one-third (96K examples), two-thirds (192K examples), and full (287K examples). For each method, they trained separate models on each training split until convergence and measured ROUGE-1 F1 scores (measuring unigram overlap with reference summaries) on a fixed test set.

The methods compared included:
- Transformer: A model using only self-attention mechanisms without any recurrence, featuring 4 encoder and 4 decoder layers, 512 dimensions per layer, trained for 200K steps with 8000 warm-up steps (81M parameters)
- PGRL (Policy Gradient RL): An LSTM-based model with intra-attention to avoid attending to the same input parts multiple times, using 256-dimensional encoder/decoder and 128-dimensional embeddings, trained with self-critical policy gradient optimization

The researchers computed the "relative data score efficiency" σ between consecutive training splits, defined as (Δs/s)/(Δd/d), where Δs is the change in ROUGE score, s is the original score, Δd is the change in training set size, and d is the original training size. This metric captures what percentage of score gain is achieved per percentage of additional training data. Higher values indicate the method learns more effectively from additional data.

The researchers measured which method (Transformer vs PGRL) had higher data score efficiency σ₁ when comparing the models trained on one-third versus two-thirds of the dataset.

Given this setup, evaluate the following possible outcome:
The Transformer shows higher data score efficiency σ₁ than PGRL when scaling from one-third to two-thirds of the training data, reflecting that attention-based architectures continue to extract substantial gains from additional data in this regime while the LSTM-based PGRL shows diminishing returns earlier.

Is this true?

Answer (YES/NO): YES